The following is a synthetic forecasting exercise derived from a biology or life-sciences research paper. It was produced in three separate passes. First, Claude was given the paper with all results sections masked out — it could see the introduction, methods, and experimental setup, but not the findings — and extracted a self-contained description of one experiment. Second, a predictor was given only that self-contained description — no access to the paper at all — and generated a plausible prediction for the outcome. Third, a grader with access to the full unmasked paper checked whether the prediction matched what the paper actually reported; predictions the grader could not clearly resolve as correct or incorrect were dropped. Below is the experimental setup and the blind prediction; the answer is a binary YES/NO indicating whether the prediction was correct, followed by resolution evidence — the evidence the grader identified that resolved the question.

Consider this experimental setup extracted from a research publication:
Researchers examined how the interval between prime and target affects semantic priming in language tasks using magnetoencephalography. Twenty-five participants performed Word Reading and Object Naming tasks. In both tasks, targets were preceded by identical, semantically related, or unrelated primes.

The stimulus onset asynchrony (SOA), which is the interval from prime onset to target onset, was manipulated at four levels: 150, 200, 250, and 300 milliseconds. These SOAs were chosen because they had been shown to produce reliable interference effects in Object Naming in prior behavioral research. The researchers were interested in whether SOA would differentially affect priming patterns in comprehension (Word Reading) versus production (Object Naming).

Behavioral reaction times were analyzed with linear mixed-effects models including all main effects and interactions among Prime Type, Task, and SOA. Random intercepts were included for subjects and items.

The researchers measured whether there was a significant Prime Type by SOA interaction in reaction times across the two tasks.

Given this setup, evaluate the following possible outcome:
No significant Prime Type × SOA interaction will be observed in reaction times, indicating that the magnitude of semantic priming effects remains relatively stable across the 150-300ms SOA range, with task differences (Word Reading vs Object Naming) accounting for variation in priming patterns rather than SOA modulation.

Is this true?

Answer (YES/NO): YES